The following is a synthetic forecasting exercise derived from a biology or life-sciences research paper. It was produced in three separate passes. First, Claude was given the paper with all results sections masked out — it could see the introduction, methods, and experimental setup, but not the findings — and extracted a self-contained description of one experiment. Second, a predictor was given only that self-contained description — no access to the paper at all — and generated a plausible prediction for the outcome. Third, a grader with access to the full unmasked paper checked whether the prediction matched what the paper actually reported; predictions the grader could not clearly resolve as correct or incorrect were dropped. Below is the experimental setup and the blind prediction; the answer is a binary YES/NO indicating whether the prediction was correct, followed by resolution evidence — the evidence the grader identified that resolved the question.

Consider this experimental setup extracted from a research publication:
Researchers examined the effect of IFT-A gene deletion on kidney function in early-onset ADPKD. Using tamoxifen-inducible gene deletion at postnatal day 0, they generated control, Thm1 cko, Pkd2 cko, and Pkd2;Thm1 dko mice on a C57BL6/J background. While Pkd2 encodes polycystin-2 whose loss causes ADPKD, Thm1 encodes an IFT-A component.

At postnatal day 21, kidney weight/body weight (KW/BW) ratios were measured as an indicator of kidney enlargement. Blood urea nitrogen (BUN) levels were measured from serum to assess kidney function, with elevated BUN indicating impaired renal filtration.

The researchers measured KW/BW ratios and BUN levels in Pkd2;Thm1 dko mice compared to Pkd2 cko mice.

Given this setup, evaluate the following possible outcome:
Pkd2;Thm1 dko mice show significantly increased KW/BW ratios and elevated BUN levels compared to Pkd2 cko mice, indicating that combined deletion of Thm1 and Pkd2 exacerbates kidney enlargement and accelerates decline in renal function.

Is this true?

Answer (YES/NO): NO